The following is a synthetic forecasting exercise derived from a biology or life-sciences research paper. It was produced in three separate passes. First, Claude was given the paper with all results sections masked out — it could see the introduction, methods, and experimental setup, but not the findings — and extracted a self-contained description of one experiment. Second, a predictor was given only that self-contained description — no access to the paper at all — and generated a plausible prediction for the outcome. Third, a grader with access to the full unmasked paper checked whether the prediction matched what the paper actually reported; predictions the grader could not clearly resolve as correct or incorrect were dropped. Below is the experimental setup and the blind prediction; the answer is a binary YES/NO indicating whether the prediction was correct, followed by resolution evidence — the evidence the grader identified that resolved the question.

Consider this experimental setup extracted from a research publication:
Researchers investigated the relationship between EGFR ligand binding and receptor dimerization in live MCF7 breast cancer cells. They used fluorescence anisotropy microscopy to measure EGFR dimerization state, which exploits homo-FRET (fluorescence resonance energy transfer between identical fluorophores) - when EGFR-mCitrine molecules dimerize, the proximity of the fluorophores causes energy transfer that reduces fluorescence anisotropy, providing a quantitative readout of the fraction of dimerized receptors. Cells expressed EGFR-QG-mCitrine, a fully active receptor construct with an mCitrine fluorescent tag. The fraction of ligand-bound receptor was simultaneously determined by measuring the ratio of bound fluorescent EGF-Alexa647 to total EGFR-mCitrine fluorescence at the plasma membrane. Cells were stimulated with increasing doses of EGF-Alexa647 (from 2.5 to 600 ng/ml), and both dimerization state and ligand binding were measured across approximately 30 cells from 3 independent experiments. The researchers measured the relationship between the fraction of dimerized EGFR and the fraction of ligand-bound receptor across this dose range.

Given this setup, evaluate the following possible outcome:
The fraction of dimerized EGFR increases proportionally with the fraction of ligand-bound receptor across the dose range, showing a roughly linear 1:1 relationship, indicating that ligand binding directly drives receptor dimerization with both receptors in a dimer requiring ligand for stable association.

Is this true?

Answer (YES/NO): YES